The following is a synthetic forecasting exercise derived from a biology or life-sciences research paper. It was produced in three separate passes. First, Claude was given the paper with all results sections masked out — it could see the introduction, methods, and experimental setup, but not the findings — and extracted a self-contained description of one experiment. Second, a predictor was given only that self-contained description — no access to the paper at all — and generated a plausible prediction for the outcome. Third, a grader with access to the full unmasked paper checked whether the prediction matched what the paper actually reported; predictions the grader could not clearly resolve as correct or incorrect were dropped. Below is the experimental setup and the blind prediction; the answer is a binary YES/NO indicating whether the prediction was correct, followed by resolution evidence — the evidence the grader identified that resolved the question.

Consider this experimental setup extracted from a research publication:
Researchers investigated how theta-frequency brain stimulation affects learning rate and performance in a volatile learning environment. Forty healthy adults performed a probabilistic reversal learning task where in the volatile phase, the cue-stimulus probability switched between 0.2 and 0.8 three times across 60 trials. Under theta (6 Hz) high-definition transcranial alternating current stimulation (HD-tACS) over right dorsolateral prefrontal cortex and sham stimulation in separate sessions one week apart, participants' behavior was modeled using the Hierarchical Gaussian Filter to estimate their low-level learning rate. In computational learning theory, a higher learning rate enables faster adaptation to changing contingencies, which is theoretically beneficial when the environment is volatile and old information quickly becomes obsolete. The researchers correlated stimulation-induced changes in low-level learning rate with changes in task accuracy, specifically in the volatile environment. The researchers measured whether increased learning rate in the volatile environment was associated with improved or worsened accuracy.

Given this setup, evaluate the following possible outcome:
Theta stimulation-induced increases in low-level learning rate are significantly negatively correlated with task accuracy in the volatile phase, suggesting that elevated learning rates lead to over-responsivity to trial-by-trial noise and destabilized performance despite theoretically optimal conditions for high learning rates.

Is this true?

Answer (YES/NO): NO